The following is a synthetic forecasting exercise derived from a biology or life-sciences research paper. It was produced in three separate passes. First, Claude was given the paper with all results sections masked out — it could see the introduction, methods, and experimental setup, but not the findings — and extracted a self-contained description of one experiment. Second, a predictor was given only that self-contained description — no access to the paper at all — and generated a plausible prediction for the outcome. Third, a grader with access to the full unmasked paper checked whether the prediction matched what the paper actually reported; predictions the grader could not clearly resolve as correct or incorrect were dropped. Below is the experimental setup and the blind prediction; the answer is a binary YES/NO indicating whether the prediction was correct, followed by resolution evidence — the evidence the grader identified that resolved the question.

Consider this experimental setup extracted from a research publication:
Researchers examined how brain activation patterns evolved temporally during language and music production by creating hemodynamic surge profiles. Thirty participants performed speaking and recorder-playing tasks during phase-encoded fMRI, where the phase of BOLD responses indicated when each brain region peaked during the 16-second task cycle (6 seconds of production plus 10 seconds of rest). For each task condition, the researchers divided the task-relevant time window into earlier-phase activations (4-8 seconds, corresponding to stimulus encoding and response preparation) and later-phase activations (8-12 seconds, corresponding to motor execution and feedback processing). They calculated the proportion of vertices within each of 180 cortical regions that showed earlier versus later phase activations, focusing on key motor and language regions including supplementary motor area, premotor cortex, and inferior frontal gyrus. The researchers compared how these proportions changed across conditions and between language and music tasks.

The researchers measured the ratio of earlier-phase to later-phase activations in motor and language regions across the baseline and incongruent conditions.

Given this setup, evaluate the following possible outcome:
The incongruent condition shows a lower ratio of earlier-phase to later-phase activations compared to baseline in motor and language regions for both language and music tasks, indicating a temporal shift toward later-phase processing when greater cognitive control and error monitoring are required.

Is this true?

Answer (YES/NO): YES